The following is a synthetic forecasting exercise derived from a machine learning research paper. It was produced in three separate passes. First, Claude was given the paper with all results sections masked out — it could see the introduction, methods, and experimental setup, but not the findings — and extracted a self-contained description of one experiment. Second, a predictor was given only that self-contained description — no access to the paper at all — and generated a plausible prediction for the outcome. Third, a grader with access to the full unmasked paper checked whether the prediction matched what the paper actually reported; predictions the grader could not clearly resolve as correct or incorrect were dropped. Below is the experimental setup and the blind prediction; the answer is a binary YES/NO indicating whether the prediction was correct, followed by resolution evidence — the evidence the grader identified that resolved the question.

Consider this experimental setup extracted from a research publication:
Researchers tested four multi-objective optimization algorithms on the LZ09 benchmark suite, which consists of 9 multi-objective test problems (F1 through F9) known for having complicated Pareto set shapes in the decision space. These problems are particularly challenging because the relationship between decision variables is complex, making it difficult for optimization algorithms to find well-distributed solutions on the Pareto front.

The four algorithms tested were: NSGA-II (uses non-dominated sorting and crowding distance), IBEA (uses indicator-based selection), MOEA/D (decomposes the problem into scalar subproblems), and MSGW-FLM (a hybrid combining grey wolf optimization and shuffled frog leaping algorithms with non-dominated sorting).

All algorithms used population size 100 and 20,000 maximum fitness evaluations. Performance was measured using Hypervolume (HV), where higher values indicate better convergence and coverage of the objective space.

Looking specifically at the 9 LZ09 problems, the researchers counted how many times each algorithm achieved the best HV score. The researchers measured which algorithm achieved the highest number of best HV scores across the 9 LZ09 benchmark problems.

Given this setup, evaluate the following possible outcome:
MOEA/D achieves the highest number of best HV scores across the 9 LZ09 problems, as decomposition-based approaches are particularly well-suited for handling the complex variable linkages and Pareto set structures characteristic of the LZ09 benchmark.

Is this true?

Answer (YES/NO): YES